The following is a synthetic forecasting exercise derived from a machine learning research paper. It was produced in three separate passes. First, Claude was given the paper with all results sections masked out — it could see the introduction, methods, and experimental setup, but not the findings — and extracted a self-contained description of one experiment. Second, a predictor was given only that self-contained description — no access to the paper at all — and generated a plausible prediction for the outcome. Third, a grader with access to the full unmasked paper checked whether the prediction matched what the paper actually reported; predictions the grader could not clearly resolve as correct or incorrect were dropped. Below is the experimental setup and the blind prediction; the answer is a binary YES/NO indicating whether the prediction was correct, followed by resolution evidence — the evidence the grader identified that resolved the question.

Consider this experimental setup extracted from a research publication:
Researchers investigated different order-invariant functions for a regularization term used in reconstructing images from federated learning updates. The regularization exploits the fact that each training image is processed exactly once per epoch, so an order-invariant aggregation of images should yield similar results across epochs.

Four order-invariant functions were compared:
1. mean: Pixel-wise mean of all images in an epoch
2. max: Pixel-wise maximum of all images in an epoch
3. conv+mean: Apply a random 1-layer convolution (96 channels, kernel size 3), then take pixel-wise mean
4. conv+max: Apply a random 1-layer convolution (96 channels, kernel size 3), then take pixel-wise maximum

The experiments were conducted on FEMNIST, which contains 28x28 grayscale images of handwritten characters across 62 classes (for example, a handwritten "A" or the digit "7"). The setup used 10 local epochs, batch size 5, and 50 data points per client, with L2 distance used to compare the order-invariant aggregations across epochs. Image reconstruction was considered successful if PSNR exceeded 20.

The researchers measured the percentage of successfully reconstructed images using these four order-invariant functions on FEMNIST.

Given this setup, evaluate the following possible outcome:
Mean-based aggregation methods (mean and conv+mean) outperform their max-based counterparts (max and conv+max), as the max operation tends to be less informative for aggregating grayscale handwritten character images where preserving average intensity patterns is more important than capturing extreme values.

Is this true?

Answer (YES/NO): YES